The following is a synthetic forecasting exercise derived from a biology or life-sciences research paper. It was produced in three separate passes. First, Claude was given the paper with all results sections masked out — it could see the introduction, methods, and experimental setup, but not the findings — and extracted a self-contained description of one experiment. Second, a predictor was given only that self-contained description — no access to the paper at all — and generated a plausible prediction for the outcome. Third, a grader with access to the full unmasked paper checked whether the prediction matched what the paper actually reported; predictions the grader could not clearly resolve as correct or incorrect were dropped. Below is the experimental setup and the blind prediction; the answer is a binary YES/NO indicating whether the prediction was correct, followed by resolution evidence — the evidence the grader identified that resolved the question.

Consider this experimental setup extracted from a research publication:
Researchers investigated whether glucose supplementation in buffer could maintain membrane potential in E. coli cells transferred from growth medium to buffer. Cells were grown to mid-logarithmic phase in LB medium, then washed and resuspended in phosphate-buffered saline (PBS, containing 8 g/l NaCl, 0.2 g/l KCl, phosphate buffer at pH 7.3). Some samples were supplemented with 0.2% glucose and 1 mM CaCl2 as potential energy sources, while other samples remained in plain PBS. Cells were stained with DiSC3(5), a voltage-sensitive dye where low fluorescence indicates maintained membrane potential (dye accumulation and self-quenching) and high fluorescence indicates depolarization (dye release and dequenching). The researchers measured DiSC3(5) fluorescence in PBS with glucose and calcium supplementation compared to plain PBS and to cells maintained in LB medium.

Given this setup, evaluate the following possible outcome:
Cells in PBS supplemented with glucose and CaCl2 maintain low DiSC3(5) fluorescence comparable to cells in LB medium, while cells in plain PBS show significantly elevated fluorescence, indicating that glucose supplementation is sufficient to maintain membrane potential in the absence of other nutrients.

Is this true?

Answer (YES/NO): NO